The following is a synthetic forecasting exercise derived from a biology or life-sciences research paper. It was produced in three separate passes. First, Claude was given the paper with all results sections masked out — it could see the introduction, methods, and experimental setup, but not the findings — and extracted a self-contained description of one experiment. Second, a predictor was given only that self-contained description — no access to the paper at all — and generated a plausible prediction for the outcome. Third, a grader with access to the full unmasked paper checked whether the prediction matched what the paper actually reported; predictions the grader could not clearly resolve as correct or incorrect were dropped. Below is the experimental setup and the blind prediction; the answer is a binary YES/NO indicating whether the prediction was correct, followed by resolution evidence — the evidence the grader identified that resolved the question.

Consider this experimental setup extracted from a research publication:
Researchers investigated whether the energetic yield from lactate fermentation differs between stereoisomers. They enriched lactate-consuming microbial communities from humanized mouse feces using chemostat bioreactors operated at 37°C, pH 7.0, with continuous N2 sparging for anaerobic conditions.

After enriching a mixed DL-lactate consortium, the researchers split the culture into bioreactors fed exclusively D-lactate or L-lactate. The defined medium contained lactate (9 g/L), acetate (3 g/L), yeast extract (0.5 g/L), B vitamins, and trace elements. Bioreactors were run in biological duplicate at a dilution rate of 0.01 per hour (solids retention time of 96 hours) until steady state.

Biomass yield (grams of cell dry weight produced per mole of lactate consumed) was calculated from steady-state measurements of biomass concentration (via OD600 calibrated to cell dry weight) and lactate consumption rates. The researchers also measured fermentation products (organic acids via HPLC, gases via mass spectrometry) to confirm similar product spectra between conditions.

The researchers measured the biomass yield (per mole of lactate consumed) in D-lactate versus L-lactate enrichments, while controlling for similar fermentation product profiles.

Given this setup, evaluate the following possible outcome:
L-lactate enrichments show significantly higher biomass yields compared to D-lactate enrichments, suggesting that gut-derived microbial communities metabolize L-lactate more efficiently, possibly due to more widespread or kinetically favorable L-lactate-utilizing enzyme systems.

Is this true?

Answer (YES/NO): YES